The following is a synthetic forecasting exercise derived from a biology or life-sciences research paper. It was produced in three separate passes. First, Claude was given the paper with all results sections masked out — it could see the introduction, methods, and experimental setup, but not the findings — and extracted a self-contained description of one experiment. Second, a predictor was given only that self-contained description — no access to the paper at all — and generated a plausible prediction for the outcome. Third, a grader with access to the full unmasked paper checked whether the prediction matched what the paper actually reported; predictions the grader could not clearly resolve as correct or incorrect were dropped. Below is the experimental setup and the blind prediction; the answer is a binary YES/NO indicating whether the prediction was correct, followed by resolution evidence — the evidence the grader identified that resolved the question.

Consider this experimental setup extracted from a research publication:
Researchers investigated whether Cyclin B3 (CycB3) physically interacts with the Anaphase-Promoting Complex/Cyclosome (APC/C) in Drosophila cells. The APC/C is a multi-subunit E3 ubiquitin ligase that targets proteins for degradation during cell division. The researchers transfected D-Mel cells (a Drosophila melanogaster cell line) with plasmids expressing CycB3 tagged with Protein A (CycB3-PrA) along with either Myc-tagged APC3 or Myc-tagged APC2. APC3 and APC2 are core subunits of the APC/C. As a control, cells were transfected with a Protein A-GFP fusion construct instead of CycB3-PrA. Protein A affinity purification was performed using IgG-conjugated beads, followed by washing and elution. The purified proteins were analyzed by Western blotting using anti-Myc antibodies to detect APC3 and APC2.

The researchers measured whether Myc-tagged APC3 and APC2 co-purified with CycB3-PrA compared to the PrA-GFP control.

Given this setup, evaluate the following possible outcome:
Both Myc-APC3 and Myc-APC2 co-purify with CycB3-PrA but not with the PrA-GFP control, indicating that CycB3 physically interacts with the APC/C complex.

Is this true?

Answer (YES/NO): YES